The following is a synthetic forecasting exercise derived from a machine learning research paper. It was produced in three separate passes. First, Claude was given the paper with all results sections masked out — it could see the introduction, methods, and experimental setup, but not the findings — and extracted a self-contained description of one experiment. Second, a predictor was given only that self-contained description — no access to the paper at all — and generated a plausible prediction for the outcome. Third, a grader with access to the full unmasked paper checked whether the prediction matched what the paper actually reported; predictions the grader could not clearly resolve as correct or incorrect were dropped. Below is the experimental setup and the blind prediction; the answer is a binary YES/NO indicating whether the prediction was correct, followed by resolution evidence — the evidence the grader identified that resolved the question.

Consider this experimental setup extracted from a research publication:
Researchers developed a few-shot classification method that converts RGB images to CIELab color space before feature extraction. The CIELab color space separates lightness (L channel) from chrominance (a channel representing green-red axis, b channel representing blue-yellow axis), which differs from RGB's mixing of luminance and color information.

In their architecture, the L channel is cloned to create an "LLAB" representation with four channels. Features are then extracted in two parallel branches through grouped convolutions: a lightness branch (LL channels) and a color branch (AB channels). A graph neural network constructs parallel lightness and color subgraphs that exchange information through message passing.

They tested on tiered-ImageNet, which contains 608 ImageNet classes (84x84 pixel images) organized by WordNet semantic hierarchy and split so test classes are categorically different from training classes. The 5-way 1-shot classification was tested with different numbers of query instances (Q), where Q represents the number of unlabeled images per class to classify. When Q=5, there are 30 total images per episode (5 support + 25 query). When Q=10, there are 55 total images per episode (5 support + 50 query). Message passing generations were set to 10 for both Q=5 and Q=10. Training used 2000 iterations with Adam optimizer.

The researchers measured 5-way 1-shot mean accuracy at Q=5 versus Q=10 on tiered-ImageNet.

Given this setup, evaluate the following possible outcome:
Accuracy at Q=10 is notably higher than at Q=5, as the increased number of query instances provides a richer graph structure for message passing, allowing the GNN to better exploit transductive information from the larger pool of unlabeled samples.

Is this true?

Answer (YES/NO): NO